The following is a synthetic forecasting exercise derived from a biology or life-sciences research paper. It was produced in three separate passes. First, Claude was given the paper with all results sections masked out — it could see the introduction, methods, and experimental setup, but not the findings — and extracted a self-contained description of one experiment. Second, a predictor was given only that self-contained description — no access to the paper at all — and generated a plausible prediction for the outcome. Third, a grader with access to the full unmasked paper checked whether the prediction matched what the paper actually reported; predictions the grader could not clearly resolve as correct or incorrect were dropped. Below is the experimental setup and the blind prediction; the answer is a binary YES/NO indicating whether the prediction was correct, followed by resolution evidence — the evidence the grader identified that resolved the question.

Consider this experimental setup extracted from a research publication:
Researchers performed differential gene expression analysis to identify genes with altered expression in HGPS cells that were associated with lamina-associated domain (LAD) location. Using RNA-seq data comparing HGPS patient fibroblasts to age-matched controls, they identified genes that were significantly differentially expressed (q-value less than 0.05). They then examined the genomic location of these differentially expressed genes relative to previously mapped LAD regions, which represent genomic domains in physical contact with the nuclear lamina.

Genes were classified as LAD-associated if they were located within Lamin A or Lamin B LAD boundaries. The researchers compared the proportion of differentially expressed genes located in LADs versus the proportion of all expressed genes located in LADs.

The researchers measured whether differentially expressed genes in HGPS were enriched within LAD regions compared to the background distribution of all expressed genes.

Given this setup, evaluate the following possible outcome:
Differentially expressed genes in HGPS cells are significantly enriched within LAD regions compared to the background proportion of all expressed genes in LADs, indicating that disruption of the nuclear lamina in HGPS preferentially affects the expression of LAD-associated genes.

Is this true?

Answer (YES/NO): NO